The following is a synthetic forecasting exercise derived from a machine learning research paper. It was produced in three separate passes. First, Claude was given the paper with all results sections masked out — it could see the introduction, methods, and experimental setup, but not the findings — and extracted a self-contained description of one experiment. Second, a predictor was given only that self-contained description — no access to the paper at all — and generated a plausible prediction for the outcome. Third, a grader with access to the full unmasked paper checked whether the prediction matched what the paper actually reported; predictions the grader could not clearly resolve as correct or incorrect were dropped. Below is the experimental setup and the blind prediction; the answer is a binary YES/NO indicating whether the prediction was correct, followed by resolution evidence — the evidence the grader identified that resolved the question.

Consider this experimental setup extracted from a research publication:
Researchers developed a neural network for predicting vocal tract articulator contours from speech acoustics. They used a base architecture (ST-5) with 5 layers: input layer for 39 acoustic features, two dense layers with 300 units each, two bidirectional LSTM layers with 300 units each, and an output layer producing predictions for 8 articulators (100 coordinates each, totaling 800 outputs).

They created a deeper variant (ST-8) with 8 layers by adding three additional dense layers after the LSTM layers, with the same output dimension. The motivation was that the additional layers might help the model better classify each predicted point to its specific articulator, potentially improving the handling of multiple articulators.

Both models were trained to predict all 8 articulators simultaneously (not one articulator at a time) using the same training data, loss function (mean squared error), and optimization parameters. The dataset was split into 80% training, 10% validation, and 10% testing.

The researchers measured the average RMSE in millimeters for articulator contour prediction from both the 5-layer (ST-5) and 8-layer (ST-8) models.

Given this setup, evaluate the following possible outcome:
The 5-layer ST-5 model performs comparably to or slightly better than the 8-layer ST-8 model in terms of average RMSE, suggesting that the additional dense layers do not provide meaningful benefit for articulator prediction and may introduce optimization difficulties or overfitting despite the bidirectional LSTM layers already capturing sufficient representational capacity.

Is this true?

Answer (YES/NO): YES